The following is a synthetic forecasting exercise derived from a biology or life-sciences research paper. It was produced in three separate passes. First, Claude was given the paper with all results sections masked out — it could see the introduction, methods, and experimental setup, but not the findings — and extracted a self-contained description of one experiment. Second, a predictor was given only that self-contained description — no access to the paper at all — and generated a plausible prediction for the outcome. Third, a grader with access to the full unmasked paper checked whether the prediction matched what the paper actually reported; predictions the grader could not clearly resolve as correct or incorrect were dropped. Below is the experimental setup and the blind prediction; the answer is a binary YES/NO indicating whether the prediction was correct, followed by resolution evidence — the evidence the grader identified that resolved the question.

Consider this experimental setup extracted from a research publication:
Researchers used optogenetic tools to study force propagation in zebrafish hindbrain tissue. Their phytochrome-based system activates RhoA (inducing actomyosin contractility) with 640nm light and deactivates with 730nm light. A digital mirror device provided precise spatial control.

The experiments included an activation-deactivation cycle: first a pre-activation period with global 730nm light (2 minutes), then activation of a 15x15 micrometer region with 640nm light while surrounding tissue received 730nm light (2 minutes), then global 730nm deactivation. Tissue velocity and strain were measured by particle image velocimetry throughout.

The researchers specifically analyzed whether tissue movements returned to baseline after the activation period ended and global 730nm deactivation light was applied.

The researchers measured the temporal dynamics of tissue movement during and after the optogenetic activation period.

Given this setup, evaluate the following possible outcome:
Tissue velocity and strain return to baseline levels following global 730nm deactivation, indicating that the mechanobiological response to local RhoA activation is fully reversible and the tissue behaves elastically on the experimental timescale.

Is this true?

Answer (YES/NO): NO